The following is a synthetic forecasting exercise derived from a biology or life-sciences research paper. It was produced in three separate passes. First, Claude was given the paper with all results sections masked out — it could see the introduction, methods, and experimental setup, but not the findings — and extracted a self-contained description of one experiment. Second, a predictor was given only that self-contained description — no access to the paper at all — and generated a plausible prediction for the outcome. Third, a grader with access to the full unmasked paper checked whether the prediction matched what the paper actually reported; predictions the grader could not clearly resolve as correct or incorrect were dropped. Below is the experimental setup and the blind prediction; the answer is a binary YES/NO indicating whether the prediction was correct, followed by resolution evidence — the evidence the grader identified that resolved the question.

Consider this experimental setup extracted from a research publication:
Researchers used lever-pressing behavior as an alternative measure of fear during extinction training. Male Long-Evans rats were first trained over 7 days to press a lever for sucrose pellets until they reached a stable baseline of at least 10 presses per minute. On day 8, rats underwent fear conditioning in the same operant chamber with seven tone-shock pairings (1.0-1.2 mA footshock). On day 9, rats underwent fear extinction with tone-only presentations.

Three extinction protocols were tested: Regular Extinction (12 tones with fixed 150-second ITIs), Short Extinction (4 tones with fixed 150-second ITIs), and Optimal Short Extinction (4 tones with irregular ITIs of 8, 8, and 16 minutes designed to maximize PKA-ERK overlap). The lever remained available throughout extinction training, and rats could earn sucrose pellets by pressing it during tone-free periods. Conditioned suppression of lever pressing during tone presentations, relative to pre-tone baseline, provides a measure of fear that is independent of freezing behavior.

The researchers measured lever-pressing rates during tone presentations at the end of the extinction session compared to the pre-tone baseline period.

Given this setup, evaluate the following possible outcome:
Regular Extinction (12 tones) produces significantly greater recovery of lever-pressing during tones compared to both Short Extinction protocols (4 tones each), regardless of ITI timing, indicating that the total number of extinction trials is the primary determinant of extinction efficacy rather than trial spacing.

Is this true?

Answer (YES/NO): NO